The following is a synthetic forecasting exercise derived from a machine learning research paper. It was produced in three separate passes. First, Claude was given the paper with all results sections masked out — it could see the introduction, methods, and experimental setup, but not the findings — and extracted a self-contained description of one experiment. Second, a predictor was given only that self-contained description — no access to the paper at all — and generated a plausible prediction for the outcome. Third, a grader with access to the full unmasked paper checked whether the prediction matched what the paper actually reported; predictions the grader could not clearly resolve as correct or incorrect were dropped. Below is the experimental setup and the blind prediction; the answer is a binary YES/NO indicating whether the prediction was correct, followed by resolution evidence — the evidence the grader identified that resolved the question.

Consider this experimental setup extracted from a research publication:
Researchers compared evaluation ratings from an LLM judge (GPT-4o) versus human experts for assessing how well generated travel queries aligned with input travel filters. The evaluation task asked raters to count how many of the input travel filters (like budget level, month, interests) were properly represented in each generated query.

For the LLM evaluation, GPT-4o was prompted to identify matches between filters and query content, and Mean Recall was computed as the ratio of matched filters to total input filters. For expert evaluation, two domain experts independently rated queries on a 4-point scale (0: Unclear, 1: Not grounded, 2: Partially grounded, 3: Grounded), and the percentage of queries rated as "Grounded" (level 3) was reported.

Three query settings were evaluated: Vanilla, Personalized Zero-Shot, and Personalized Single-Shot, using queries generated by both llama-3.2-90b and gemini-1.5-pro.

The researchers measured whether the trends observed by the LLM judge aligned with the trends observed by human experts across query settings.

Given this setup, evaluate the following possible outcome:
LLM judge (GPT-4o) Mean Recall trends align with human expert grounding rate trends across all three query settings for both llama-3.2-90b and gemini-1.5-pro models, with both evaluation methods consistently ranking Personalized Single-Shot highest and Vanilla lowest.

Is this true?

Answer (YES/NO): NO